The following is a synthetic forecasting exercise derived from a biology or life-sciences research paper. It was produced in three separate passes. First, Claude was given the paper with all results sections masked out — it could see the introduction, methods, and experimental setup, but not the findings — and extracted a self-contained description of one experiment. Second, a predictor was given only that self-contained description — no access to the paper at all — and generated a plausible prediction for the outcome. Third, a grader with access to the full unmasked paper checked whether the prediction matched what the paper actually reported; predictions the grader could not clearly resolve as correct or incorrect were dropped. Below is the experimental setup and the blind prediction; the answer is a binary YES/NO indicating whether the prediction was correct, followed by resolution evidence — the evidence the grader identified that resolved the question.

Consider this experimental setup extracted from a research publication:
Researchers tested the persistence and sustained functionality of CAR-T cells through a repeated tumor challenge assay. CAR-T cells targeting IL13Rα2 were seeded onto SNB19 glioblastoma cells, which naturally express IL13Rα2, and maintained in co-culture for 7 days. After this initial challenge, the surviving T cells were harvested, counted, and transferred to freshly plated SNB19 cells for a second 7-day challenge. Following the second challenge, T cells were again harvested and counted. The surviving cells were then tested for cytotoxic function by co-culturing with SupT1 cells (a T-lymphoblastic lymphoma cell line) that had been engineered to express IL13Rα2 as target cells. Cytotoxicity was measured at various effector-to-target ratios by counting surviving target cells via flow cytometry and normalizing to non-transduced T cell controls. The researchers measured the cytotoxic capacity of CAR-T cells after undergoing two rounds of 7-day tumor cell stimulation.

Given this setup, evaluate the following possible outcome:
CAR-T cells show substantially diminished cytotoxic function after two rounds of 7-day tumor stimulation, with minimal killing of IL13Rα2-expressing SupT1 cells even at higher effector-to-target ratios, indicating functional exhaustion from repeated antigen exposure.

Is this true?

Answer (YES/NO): NO